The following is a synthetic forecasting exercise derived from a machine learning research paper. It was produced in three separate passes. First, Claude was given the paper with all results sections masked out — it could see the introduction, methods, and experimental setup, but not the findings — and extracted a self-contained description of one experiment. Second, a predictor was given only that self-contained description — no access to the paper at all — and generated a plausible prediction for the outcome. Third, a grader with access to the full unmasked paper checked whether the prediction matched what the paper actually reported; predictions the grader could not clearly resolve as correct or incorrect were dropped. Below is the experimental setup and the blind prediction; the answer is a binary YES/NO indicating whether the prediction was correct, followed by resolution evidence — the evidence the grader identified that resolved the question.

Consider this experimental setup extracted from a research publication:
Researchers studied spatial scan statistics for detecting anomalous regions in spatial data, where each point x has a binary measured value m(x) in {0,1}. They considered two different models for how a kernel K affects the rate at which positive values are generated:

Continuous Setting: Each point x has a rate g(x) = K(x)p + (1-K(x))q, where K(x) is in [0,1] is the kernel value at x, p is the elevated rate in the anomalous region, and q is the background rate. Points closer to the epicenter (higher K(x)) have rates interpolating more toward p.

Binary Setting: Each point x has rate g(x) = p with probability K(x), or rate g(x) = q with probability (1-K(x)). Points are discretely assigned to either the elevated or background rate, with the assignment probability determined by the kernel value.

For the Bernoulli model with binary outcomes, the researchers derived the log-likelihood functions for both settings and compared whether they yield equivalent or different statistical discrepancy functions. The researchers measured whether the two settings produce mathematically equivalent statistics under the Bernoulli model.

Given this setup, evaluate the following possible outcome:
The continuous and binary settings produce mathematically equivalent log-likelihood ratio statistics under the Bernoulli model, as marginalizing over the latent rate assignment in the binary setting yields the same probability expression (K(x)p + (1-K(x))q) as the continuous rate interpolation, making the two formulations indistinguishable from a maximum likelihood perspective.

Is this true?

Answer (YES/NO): YES